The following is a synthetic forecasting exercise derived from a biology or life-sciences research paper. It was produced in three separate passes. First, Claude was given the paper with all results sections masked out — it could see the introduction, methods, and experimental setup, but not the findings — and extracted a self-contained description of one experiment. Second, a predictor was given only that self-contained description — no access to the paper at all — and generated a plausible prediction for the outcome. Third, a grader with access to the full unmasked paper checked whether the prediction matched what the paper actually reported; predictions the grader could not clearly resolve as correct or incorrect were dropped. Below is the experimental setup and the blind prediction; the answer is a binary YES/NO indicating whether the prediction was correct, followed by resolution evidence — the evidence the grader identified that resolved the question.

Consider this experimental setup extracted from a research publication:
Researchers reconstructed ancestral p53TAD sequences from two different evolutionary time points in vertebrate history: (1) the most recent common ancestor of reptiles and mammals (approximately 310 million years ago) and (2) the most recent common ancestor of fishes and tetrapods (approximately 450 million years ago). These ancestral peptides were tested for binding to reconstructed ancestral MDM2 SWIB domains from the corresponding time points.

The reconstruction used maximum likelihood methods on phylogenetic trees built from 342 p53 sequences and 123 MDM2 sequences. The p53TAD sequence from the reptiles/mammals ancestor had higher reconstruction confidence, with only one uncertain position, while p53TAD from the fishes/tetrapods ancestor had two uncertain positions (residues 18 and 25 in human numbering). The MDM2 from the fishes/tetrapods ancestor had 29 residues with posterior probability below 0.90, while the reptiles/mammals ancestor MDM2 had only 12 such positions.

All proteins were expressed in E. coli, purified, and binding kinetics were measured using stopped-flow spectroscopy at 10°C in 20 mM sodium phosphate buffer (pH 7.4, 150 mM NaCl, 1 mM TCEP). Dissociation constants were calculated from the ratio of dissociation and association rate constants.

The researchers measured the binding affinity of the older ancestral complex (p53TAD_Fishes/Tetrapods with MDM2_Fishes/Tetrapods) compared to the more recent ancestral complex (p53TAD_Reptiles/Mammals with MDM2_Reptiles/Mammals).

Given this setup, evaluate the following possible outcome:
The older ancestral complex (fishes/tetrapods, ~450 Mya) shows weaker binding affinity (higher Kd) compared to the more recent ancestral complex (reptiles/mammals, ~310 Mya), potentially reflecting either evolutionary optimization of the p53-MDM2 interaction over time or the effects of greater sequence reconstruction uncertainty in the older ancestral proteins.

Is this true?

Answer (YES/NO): NO